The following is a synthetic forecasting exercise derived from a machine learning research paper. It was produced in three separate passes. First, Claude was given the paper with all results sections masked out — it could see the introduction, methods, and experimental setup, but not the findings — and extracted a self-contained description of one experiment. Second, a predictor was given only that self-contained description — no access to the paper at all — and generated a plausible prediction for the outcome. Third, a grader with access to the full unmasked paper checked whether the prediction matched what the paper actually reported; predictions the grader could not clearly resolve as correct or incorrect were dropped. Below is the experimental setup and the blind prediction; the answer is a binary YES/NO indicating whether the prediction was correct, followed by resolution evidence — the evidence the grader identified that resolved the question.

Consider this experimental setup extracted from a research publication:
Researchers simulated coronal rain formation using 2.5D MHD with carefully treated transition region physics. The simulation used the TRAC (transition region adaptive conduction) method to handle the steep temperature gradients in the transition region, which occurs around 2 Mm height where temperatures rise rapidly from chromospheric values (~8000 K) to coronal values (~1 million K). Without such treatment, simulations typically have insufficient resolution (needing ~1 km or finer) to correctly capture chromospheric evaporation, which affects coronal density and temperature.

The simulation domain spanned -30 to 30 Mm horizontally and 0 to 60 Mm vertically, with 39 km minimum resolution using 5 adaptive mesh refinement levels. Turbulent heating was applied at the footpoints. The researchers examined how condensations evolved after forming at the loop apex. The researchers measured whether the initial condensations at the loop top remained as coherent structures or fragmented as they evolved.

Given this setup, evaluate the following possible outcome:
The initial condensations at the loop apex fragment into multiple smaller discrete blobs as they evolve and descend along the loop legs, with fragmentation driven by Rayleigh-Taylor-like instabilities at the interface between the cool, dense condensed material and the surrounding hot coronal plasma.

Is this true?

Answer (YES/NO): NO